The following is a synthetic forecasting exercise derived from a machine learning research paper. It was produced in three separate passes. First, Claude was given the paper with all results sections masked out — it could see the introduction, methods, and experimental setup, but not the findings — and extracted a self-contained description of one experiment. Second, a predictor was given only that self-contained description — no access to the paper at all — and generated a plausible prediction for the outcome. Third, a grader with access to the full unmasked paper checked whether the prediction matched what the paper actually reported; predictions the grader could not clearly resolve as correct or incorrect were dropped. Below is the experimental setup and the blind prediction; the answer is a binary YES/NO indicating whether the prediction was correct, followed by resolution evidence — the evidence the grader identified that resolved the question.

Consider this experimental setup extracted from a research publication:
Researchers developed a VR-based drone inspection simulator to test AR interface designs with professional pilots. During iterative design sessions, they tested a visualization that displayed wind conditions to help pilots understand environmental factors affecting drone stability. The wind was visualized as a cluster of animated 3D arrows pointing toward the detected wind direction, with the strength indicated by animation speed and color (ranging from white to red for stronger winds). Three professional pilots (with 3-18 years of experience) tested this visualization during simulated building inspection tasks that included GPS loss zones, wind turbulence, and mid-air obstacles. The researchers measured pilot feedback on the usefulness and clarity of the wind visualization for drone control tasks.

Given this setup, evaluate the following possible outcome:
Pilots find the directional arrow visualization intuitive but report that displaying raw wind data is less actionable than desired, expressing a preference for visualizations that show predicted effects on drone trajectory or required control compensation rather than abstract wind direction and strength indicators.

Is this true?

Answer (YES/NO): NO